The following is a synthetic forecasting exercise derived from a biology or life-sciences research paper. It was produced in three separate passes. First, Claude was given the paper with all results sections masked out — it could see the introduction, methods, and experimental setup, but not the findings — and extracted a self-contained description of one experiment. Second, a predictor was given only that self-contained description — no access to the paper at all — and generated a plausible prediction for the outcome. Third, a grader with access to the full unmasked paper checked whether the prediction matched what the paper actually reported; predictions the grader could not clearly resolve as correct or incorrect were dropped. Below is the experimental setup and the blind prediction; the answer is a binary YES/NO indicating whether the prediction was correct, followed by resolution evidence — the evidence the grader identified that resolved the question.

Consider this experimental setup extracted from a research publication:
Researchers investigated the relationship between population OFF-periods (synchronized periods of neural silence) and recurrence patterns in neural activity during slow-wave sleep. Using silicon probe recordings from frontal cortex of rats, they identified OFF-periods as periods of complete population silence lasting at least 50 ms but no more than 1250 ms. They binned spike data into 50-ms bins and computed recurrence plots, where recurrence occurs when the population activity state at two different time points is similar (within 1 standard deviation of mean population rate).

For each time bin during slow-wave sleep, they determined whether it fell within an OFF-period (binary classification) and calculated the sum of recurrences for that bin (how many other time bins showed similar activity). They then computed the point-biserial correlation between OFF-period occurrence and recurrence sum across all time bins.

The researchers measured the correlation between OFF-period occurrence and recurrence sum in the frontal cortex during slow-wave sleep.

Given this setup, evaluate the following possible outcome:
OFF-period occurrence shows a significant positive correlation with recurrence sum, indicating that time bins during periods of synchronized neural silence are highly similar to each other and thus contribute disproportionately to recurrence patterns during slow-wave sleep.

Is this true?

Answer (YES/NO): YES